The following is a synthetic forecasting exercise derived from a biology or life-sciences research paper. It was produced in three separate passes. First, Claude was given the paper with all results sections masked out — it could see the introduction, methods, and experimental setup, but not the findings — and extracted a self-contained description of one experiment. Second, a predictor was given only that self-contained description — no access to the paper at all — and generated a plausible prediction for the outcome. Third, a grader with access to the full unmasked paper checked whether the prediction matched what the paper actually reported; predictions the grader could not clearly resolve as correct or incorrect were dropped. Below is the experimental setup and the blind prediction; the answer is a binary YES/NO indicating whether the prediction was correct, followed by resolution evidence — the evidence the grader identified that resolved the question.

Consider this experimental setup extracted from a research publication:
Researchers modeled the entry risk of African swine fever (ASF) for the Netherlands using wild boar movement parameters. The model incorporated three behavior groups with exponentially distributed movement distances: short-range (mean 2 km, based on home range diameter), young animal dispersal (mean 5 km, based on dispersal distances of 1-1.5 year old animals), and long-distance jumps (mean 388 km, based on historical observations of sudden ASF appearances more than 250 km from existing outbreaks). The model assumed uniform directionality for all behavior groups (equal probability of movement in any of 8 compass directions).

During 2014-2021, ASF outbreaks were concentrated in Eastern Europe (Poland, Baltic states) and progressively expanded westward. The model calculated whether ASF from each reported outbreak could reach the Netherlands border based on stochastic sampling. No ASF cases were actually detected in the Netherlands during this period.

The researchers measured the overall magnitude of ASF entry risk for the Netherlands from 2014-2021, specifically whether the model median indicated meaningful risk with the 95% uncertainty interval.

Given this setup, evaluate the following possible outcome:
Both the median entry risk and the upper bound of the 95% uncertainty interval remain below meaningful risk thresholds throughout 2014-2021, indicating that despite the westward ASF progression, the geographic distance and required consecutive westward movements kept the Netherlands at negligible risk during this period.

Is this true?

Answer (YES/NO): NO